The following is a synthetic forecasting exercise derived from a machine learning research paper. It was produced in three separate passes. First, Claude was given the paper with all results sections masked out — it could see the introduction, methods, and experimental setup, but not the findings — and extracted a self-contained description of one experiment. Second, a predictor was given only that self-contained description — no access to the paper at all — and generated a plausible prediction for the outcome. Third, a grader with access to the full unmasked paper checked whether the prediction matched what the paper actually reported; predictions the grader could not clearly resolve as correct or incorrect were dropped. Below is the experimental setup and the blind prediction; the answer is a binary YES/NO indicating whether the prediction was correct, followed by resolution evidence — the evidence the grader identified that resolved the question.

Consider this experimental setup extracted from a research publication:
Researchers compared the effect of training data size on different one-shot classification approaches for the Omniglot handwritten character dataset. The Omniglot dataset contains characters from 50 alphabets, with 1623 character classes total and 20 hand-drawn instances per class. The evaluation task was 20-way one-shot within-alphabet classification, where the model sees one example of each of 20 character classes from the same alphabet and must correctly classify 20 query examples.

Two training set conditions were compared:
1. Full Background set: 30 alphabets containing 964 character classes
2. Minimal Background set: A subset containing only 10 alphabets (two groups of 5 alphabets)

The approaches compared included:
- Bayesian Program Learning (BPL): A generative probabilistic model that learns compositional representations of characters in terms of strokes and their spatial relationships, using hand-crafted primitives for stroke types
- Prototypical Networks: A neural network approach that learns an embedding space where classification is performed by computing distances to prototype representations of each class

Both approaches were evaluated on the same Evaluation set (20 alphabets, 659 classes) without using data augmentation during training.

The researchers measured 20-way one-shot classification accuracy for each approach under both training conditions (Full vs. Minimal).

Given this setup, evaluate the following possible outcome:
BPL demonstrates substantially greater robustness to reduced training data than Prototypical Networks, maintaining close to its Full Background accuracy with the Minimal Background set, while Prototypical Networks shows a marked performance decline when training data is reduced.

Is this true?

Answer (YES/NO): YES